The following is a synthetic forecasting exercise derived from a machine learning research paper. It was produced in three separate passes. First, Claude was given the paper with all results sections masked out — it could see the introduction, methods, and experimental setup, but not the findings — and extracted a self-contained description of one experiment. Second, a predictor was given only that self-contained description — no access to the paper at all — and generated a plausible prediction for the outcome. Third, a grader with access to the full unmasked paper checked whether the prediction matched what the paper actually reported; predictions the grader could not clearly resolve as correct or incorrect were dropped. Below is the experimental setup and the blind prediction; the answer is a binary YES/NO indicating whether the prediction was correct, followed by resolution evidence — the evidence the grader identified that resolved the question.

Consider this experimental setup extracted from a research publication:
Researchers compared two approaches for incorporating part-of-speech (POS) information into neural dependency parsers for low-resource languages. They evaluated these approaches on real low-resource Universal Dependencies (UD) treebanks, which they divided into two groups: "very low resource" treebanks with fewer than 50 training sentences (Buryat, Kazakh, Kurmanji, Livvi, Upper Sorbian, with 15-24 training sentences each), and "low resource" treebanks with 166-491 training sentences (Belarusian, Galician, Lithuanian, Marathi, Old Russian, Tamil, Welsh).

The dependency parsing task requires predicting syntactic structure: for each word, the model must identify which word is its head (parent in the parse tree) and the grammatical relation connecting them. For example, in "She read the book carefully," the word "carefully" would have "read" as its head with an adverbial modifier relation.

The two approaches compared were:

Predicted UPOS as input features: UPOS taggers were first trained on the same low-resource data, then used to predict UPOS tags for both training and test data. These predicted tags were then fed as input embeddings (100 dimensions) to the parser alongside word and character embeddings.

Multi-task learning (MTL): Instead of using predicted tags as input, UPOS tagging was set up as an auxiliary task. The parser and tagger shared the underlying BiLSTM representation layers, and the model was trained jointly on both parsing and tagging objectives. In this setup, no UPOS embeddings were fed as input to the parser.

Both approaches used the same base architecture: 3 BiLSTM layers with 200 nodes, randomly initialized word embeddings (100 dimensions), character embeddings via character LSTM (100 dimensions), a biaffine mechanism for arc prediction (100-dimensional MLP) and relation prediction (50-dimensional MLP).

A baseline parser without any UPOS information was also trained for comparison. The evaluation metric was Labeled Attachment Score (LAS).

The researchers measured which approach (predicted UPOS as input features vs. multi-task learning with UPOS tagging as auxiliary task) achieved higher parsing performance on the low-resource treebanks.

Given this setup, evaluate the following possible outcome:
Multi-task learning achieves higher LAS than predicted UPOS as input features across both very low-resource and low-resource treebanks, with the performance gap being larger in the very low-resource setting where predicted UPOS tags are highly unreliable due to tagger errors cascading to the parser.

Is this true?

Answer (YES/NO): NO